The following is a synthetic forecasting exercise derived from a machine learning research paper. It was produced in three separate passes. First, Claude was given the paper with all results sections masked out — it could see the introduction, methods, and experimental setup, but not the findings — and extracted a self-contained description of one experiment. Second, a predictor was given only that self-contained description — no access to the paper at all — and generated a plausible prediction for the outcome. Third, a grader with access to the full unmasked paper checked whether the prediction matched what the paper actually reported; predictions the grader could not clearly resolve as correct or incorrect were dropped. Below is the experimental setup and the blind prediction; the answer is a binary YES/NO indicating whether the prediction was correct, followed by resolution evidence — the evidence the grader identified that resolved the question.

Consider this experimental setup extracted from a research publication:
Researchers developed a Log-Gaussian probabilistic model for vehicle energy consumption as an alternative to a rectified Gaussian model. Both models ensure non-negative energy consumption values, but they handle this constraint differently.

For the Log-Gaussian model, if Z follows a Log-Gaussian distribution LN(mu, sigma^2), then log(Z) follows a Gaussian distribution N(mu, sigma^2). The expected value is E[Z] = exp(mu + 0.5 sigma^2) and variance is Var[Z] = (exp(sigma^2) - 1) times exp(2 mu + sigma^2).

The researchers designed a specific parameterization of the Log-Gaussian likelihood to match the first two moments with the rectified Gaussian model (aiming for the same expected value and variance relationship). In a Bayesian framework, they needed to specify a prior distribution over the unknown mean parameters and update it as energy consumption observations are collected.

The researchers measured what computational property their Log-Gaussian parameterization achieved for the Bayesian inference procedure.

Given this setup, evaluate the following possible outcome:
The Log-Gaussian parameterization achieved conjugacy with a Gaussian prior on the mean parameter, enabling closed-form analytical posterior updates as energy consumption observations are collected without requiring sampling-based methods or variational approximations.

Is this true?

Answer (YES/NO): NO